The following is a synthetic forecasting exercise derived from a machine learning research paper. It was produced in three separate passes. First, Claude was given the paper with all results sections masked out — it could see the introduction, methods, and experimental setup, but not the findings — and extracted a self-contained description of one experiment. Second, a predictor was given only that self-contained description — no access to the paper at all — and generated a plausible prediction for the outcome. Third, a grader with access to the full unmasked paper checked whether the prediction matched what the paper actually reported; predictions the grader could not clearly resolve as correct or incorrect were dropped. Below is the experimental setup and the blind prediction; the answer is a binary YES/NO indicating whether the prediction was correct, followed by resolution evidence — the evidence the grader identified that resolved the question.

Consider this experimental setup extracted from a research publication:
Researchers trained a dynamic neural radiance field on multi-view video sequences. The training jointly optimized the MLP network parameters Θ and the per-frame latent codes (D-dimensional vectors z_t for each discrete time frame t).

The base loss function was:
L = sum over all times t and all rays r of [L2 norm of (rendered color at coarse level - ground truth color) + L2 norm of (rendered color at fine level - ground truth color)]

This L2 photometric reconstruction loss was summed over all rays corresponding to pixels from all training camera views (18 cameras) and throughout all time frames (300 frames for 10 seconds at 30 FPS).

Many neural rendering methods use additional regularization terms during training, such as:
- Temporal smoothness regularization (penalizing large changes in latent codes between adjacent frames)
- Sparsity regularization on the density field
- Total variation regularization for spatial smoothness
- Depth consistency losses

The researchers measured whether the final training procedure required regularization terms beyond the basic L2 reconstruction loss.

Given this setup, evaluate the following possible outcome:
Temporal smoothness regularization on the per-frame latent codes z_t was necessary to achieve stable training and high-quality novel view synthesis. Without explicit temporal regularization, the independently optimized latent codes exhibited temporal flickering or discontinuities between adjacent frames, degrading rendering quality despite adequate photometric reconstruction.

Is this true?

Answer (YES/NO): NO